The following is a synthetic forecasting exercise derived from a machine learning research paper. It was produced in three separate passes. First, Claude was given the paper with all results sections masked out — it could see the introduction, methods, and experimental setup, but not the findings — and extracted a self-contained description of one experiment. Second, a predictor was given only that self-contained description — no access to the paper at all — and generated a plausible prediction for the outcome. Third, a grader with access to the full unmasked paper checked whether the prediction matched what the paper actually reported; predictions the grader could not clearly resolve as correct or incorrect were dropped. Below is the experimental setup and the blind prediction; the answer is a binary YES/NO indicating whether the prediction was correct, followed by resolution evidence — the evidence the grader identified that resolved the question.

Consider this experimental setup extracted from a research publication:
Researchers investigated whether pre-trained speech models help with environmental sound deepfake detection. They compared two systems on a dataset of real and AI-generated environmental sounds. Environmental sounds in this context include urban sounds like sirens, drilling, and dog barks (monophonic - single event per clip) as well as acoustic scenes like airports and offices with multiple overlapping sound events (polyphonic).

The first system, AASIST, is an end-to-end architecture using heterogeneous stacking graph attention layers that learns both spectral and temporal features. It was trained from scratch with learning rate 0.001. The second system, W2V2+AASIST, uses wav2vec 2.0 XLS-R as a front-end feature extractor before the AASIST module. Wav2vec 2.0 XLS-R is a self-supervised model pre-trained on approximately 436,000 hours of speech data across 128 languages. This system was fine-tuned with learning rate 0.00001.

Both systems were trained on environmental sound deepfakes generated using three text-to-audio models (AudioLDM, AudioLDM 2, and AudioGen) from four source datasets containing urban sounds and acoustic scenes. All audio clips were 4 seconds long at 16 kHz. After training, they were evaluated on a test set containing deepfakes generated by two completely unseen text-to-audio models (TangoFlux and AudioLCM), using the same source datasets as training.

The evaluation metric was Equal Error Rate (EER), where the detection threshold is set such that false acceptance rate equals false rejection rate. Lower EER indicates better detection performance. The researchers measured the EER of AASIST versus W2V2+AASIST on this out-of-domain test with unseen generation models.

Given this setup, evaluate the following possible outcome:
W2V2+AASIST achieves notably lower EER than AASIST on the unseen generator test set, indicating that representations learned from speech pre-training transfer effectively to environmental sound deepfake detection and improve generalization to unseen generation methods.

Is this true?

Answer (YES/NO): NO